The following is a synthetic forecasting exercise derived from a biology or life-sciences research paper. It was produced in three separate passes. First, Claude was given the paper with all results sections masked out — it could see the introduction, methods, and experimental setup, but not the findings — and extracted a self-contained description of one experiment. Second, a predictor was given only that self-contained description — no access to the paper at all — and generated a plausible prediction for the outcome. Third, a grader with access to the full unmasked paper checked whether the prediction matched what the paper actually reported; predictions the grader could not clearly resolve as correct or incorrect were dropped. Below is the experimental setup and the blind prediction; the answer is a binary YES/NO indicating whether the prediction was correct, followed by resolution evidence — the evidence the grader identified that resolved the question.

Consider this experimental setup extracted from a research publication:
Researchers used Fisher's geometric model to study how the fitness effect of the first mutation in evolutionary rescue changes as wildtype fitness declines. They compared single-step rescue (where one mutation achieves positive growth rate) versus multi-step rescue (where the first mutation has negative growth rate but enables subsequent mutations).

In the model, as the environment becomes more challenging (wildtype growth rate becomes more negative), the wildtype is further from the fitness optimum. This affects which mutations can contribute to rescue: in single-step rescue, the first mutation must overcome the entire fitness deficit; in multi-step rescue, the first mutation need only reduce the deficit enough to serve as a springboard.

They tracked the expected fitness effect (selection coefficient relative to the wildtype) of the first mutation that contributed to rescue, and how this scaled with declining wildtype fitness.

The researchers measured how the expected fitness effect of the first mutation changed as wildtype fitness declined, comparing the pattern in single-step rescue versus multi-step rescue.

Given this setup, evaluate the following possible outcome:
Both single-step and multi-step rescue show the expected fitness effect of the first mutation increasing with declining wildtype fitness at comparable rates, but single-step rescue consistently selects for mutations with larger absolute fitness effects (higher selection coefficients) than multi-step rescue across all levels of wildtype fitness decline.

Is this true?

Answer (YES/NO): NO